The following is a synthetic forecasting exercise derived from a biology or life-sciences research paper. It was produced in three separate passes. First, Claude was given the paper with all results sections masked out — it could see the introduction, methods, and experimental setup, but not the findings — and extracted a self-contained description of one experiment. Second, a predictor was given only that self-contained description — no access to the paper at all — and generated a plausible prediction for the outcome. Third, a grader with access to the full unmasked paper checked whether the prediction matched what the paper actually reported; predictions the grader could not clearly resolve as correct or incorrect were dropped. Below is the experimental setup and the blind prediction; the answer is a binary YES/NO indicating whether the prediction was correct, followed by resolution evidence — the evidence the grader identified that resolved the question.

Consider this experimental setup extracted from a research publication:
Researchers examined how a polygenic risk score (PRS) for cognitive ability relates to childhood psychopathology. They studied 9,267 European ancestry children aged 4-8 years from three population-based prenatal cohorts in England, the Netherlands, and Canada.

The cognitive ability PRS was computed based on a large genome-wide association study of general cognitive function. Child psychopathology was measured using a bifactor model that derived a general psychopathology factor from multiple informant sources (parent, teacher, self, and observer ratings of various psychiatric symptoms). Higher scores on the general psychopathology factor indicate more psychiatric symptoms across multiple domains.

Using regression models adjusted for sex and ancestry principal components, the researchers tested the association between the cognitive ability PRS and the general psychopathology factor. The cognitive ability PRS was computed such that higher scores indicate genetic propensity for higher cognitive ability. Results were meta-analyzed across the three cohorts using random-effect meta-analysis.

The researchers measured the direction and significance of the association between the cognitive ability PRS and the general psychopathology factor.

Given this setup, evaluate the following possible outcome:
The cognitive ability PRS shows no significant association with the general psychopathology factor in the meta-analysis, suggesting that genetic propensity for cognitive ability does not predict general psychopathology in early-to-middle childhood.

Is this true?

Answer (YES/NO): NO